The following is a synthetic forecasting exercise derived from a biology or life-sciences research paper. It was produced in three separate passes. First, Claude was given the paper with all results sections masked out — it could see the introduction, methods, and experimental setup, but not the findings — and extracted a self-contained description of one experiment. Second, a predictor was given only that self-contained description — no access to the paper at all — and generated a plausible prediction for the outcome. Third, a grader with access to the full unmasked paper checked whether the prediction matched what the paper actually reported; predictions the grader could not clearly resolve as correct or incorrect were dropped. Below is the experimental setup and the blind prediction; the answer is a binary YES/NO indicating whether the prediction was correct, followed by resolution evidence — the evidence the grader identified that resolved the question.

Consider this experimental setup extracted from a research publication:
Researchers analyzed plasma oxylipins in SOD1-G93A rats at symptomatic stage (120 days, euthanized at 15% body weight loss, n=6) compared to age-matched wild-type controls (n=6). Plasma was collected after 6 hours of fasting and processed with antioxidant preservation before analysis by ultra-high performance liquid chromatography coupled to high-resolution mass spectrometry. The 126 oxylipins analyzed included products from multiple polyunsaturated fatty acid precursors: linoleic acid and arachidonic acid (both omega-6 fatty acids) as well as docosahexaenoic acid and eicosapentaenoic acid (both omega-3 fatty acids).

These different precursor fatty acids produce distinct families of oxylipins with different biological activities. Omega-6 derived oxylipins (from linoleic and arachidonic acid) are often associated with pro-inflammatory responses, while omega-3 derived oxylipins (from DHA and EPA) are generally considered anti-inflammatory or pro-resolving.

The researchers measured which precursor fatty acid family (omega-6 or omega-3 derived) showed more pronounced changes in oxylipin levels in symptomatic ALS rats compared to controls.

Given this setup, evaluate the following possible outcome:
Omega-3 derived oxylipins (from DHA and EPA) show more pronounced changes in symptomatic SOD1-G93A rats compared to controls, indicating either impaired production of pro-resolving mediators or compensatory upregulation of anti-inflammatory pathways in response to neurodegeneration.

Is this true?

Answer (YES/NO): NO